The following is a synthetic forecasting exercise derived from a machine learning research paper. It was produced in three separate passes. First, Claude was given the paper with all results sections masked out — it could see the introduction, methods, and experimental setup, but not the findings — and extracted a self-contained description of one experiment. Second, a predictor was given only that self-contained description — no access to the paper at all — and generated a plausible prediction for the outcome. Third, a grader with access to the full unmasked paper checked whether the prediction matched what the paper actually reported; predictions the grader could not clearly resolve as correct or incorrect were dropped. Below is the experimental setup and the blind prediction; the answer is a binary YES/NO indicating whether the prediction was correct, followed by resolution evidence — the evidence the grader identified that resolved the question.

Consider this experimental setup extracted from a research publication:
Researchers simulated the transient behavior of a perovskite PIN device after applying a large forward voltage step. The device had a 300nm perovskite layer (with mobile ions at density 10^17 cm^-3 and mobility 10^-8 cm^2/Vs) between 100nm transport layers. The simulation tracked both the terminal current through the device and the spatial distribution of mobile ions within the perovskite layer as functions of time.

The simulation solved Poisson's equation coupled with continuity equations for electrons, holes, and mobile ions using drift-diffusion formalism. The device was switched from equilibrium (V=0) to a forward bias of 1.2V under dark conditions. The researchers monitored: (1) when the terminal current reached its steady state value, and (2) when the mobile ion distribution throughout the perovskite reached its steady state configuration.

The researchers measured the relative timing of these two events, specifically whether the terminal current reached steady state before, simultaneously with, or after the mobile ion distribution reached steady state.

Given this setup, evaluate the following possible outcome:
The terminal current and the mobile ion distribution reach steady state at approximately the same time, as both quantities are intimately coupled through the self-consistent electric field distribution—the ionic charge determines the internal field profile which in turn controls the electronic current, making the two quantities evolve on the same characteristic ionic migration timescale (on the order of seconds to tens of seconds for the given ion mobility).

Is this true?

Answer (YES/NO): NO